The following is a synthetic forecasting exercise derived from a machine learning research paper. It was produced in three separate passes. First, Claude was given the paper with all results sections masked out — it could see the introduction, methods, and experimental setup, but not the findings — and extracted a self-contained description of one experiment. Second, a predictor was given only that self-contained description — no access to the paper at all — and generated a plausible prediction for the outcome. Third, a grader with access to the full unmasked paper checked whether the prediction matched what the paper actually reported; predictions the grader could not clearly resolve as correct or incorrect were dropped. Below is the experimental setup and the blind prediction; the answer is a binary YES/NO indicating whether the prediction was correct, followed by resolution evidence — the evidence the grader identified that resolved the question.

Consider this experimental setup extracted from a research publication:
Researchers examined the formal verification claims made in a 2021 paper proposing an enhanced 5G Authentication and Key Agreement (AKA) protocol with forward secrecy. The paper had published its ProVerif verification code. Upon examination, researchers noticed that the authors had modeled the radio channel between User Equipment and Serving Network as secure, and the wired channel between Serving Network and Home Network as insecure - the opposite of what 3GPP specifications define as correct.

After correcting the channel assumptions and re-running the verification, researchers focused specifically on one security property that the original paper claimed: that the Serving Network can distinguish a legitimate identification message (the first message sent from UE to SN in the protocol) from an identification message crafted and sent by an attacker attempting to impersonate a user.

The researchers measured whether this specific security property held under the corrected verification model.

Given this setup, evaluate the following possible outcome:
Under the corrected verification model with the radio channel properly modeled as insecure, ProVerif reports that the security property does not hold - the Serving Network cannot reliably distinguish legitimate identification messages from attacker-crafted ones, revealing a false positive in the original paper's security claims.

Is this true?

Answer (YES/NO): YES